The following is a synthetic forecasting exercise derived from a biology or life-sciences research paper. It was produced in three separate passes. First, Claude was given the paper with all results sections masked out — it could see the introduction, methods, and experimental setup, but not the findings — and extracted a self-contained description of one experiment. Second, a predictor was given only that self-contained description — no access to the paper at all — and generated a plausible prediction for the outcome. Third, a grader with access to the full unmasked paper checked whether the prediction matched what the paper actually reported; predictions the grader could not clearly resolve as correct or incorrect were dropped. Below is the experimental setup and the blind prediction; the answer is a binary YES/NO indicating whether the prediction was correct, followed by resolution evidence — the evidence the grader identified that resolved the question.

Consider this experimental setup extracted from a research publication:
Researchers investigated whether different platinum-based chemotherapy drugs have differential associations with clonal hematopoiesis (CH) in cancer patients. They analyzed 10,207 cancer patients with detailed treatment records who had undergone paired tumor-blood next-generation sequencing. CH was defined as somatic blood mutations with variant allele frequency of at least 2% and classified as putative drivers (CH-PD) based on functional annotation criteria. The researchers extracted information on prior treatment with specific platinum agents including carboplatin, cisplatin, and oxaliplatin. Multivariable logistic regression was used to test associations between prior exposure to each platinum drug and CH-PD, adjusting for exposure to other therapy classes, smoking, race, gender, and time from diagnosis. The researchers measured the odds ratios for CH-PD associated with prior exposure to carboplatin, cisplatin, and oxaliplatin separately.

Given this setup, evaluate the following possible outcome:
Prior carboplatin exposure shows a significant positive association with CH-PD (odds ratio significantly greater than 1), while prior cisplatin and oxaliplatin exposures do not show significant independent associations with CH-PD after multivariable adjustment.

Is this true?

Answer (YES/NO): YES